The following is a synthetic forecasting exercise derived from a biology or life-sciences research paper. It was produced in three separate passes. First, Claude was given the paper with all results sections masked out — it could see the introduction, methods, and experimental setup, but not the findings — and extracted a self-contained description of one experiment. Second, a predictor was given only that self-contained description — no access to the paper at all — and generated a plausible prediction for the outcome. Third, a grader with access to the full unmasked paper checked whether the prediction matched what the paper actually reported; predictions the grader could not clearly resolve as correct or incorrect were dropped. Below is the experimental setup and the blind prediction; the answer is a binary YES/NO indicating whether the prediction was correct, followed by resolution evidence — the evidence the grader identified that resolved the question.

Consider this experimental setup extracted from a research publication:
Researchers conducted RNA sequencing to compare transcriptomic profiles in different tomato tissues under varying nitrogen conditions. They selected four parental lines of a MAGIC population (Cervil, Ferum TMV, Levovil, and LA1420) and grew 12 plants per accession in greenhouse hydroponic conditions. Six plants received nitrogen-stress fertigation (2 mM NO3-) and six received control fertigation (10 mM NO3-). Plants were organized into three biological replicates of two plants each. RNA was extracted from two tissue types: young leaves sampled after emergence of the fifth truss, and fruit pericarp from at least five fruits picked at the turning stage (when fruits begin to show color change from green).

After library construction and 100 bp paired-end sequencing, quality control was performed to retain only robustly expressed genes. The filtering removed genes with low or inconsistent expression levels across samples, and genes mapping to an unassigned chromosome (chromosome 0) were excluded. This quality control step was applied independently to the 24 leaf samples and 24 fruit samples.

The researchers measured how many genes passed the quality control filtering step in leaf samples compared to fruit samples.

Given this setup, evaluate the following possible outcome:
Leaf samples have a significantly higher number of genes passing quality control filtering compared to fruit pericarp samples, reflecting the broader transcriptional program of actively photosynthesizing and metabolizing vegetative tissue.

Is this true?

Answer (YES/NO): YES